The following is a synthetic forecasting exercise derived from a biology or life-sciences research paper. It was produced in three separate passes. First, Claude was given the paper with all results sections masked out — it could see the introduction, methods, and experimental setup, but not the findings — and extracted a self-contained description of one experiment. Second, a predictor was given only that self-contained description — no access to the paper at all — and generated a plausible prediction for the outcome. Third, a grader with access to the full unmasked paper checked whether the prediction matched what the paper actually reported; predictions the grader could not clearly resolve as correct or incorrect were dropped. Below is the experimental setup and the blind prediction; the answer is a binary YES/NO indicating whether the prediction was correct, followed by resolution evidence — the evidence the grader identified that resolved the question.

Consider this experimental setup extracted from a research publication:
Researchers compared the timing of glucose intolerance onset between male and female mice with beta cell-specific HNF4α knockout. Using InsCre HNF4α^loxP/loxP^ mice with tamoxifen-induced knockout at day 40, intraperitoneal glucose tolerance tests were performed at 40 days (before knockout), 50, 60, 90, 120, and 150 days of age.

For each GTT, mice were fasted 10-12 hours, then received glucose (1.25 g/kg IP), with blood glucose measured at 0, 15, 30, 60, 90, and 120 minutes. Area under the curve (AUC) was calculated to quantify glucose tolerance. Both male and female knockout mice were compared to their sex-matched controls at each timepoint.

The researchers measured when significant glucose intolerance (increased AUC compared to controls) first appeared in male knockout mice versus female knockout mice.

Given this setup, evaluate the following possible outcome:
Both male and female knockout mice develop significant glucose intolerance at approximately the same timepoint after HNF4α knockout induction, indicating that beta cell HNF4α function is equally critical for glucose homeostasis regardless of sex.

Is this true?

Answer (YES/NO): NO